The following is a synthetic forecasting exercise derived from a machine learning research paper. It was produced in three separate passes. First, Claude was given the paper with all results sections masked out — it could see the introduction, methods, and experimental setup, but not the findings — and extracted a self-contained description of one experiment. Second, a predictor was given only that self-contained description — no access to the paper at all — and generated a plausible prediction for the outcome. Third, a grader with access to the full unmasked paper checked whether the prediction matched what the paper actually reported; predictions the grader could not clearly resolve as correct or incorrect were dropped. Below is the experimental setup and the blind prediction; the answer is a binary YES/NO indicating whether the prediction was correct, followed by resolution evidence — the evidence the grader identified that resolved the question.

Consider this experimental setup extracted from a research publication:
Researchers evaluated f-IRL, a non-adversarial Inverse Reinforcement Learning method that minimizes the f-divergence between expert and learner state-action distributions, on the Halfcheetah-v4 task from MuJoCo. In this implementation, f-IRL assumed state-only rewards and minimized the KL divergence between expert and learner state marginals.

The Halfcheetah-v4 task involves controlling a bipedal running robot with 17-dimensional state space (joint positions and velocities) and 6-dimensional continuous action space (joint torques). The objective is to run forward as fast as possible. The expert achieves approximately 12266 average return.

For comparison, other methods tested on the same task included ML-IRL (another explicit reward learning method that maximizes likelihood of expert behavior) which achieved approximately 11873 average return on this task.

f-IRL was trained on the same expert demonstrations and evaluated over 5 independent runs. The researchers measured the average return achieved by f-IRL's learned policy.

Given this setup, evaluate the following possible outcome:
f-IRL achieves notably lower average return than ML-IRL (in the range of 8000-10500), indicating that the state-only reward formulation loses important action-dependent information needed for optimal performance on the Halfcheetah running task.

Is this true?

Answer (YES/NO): NO